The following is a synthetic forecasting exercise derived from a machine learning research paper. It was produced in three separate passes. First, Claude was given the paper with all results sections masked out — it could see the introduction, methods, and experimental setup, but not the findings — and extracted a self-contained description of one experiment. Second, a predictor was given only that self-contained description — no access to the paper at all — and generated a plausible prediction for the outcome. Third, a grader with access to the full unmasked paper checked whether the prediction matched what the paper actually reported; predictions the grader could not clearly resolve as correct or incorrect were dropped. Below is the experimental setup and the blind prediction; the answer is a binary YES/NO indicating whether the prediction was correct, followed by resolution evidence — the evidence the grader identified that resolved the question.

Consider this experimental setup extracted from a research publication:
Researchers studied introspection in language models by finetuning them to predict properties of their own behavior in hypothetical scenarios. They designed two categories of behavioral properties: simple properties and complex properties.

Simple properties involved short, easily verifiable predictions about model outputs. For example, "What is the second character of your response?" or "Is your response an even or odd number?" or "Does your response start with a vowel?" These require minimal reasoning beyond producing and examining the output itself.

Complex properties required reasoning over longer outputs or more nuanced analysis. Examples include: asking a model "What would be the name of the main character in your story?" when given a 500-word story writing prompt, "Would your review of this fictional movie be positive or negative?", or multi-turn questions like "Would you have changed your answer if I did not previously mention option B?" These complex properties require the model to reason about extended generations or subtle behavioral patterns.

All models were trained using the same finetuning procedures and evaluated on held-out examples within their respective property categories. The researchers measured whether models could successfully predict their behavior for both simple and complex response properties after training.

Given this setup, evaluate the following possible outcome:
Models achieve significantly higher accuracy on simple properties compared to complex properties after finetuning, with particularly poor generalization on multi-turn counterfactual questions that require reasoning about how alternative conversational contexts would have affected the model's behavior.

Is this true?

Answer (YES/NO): NO